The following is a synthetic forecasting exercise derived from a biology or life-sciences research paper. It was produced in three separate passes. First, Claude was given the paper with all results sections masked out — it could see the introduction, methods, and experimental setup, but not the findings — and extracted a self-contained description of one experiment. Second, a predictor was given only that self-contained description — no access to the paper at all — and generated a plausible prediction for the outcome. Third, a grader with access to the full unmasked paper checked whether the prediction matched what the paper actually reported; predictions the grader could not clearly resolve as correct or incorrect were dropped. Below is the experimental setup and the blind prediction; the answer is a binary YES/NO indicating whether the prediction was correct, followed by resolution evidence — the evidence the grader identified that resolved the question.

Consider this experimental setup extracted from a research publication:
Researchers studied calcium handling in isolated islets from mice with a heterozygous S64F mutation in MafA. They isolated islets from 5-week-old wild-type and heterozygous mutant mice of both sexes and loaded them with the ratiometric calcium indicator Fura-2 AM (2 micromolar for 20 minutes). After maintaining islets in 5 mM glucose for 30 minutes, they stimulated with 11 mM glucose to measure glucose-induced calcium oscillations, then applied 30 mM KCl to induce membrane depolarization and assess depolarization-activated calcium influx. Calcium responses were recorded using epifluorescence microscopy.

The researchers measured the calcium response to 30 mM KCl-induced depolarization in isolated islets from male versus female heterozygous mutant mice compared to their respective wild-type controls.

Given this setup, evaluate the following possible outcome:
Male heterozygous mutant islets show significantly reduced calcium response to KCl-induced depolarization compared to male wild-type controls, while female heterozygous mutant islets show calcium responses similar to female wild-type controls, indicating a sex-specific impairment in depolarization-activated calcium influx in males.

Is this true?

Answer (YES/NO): NO